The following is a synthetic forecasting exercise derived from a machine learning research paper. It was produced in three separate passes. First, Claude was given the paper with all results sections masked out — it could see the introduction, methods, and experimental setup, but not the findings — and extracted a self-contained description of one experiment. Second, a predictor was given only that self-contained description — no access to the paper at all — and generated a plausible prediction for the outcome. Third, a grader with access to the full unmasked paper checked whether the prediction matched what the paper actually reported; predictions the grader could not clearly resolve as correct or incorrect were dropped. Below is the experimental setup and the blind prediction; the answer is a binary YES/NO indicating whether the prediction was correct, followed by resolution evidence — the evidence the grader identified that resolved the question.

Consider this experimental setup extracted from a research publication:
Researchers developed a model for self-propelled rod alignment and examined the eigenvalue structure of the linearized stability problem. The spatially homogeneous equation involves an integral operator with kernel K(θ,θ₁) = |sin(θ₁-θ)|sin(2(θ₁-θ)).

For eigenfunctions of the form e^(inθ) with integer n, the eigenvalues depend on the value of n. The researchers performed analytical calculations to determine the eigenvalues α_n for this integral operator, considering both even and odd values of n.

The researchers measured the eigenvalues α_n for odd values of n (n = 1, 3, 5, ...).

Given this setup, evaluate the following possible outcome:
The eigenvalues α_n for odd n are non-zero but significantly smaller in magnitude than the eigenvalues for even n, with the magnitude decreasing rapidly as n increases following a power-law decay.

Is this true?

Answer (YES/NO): NO